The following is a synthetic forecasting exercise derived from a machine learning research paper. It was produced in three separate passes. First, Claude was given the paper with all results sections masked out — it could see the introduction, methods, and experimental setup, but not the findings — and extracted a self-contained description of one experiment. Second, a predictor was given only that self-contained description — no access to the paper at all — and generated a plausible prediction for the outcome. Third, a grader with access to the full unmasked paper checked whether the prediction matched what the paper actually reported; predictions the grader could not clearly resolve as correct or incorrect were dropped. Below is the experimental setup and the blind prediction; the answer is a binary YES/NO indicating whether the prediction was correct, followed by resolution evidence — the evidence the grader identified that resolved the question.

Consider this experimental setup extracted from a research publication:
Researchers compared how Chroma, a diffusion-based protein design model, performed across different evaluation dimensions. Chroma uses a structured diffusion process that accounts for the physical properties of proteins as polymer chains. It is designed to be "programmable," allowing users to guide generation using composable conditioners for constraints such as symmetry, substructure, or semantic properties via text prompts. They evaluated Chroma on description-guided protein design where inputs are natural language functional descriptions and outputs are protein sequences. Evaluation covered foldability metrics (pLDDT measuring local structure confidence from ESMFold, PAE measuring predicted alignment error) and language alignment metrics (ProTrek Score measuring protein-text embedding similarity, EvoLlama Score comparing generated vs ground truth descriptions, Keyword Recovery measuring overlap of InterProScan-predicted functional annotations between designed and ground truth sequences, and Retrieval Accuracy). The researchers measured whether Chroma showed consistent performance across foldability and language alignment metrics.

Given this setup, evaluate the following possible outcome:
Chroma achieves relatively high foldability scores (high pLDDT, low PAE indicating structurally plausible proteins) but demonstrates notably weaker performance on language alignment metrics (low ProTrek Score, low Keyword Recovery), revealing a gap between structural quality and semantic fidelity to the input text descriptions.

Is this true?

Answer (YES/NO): YES